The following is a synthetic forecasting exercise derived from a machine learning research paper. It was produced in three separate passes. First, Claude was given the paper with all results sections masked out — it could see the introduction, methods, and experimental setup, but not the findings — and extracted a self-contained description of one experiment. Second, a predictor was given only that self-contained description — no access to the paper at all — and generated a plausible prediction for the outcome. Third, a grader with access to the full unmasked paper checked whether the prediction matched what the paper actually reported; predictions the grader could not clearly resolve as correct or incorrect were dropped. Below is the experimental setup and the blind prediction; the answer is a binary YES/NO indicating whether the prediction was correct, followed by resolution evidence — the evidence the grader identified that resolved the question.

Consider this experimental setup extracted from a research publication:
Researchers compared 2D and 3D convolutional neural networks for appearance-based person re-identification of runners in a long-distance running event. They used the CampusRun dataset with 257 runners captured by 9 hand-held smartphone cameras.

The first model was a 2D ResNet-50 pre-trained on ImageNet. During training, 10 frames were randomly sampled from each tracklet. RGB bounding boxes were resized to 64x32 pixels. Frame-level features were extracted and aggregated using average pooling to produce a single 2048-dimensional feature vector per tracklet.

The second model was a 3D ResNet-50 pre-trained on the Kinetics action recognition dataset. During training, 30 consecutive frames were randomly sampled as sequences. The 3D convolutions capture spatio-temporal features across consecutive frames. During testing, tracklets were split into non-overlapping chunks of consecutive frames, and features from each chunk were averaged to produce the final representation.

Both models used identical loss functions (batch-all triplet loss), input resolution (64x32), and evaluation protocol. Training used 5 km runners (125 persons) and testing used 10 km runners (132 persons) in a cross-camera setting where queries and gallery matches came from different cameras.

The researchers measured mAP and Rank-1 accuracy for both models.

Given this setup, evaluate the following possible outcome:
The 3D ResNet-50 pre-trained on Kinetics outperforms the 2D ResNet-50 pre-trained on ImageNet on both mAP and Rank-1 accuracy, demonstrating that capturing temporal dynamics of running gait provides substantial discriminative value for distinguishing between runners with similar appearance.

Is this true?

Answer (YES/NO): NO